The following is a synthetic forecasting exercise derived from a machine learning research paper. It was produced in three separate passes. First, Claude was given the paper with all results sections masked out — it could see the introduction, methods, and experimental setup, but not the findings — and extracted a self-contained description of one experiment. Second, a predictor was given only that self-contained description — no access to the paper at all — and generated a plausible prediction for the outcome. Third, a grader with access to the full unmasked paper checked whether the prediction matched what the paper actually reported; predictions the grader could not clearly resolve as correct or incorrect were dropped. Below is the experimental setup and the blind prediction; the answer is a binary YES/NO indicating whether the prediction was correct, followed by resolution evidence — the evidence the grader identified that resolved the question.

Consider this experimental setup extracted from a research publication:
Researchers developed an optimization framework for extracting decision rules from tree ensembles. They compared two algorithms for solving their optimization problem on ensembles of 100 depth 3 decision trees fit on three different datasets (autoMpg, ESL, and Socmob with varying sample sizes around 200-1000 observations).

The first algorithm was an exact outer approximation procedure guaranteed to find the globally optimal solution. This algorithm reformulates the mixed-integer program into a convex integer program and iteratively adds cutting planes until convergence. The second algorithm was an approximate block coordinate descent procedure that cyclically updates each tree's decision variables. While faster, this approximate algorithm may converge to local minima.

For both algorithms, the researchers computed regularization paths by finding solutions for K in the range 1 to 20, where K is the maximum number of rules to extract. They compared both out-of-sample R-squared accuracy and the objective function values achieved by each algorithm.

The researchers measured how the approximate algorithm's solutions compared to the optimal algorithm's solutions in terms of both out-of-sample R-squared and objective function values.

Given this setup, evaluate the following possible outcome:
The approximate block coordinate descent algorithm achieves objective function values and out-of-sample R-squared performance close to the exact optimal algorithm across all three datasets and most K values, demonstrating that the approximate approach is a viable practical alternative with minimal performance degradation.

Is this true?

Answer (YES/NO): YES